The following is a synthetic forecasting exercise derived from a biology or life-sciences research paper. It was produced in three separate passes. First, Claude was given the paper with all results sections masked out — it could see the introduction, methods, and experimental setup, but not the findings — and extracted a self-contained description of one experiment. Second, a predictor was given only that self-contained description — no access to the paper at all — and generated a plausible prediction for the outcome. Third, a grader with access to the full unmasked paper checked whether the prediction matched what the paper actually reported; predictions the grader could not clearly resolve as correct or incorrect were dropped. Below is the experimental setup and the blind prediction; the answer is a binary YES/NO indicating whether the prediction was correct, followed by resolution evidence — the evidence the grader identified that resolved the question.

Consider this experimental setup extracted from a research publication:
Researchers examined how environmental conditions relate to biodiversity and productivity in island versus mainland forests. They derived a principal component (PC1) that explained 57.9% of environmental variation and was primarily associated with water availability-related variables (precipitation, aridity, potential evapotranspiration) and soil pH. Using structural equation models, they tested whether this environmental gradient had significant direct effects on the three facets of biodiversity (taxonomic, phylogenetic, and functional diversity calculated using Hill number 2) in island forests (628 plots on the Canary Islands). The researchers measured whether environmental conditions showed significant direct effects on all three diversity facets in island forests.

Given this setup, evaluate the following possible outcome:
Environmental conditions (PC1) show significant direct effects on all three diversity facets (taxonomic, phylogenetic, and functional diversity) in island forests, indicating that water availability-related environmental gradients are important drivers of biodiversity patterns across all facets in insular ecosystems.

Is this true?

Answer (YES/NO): NO